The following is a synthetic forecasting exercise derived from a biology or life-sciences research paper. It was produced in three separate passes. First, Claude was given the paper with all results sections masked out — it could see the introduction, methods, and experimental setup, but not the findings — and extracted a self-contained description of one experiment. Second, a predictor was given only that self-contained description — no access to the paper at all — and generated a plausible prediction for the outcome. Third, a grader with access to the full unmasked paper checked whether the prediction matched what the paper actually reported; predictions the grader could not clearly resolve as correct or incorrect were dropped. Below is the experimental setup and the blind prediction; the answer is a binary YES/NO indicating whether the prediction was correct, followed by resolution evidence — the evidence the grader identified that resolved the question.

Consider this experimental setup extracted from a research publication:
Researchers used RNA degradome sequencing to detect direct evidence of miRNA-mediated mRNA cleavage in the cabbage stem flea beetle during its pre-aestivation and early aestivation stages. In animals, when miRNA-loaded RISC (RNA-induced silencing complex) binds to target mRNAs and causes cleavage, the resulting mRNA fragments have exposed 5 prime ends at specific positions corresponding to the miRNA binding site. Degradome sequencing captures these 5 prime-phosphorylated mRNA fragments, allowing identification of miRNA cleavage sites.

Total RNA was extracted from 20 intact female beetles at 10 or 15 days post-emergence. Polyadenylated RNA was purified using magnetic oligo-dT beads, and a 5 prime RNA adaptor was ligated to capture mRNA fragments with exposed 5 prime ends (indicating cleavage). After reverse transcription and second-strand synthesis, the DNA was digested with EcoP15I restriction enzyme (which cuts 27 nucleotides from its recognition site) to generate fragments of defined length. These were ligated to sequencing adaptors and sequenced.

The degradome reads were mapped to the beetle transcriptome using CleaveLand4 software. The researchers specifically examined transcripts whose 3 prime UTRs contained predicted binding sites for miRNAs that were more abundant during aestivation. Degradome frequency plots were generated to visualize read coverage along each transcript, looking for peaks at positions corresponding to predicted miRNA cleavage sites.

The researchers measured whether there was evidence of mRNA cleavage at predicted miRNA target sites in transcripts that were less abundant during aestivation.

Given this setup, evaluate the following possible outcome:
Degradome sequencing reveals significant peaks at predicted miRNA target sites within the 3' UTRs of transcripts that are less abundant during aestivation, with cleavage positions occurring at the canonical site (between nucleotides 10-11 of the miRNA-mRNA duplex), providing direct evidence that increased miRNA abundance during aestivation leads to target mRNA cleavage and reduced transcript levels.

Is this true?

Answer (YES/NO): NO